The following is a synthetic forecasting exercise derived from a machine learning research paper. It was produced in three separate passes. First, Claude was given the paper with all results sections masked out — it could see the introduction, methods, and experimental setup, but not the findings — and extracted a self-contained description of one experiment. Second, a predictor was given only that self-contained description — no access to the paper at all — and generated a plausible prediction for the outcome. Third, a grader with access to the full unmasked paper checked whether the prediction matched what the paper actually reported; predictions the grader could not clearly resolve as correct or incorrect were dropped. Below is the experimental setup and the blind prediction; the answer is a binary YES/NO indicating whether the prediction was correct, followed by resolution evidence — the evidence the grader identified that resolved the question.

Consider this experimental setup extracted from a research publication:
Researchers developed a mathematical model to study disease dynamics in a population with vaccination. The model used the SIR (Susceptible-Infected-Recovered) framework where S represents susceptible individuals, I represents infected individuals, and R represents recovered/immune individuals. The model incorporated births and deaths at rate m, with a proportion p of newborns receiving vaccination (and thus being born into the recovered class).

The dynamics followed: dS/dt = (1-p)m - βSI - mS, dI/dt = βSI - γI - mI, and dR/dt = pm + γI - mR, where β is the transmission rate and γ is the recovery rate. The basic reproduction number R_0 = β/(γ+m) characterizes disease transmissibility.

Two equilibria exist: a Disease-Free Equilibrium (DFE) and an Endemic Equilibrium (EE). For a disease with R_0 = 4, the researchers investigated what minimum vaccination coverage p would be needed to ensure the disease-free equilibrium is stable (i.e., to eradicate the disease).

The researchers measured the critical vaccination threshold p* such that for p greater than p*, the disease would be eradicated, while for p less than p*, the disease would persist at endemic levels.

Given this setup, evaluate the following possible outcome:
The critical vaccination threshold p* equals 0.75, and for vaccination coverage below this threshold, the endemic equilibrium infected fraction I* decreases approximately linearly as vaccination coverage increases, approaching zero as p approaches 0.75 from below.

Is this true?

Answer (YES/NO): YES